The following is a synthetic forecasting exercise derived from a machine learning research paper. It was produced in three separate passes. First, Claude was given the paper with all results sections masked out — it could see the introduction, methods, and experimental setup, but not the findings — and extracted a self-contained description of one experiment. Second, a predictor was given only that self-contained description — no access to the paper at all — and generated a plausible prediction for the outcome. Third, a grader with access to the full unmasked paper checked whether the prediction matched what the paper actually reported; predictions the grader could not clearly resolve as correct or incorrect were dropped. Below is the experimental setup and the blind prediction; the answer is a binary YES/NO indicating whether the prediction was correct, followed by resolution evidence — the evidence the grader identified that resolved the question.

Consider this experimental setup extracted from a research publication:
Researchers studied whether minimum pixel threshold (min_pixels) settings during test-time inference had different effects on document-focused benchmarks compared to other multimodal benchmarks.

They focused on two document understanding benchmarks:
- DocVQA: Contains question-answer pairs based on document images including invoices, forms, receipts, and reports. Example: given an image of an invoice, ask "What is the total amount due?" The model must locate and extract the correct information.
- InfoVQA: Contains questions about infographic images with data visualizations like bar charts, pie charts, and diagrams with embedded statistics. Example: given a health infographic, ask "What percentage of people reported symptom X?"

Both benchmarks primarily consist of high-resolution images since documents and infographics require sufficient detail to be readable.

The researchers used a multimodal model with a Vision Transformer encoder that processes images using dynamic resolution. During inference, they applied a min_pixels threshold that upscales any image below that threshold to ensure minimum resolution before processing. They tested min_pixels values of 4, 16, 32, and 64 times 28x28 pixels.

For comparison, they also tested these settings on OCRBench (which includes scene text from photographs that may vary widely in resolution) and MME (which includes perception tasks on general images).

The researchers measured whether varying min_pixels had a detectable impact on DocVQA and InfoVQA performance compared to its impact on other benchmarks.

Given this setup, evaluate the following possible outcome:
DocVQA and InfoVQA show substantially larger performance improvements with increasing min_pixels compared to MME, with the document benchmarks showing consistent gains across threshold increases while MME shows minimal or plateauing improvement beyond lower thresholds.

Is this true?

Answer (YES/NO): NO